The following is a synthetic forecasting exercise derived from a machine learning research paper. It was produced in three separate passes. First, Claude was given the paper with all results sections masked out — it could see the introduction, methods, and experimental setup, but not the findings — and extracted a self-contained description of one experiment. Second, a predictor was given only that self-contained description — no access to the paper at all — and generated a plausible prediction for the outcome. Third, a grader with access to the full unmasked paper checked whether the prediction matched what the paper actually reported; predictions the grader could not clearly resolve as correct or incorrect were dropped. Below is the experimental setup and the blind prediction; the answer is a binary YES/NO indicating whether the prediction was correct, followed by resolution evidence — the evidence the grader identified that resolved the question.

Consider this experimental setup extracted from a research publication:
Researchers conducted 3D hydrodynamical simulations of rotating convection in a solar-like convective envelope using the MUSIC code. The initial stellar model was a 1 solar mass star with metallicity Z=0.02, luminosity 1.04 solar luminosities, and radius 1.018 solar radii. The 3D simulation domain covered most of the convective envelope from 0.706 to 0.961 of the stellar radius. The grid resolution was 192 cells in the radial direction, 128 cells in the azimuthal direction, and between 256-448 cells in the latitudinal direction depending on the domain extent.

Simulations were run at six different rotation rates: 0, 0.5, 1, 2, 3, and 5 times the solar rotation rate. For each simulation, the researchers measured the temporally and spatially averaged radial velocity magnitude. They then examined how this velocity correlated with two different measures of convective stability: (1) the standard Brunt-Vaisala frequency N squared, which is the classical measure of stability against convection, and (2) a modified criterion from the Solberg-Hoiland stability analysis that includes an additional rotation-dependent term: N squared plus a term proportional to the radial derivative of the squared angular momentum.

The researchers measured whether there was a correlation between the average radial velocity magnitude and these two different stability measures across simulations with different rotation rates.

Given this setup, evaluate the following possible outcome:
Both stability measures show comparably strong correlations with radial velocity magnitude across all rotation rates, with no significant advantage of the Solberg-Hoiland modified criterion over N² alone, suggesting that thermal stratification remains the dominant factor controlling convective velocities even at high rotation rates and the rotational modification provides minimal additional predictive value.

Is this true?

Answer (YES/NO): NO